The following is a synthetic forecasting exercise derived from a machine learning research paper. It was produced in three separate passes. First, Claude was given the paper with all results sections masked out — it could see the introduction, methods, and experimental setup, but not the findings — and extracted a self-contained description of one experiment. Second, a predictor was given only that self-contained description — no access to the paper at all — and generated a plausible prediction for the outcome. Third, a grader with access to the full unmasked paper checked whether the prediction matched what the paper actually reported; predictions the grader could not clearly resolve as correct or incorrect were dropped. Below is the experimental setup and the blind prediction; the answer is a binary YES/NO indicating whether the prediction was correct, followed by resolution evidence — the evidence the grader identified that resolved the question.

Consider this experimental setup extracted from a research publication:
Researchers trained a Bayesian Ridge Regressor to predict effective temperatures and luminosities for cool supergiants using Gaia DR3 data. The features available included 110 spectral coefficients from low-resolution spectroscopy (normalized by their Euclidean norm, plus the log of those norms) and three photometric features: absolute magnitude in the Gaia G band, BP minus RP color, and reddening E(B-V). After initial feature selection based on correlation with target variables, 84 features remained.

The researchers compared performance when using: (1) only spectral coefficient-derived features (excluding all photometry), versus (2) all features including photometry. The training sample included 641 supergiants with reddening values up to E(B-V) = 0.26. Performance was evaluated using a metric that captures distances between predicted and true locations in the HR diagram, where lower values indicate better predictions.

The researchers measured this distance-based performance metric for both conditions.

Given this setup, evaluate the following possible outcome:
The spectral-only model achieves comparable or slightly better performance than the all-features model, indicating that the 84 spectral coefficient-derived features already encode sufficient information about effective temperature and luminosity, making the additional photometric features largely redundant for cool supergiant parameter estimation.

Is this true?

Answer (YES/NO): YES